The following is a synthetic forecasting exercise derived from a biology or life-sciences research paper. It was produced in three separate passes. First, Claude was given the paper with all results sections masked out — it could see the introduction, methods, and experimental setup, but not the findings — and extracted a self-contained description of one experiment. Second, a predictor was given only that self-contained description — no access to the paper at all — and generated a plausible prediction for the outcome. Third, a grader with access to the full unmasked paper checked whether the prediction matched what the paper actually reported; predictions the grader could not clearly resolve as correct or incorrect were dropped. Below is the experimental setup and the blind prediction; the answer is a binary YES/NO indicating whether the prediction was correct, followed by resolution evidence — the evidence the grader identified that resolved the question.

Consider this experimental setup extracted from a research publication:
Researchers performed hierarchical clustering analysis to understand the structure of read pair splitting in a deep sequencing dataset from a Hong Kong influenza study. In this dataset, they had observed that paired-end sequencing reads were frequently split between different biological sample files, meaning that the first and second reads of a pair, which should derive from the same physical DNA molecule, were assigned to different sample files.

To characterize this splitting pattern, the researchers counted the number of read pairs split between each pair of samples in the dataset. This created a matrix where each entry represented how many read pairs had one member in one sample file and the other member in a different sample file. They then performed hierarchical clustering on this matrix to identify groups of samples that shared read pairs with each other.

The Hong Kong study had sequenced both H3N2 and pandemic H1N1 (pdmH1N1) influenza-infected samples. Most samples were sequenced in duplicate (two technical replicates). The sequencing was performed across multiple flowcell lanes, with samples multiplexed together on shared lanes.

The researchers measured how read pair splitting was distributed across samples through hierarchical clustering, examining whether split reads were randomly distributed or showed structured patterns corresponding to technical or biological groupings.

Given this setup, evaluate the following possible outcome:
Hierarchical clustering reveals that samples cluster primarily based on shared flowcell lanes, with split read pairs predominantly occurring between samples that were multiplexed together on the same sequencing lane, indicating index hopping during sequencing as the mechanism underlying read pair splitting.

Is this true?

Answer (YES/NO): NO